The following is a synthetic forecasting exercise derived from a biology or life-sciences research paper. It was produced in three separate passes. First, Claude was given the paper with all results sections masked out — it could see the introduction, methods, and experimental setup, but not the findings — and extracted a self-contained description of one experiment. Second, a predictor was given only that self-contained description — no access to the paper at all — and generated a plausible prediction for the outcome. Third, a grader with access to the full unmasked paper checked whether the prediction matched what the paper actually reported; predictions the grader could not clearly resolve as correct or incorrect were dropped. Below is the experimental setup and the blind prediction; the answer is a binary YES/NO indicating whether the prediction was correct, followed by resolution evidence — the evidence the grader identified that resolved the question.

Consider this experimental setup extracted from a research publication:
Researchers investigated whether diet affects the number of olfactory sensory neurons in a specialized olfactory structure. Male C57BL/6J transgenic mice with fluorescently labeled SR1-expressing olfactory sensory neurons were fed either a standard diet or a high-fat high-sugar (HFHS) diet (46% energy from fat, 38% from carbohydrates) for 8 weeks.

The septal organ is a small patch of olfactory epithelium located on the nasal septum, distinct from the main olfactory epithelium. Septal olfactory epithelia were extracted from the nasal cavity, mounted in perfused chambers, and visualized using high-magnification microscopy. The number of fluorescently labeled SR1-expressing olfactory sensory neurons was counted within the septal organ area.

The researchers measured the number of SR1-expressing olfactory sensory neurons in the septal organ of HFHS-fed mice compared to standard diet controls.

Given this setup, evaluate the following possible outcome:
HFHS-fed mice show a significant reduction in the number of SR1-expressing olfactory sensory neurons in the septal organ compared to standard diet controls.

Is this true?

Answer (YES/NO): NO